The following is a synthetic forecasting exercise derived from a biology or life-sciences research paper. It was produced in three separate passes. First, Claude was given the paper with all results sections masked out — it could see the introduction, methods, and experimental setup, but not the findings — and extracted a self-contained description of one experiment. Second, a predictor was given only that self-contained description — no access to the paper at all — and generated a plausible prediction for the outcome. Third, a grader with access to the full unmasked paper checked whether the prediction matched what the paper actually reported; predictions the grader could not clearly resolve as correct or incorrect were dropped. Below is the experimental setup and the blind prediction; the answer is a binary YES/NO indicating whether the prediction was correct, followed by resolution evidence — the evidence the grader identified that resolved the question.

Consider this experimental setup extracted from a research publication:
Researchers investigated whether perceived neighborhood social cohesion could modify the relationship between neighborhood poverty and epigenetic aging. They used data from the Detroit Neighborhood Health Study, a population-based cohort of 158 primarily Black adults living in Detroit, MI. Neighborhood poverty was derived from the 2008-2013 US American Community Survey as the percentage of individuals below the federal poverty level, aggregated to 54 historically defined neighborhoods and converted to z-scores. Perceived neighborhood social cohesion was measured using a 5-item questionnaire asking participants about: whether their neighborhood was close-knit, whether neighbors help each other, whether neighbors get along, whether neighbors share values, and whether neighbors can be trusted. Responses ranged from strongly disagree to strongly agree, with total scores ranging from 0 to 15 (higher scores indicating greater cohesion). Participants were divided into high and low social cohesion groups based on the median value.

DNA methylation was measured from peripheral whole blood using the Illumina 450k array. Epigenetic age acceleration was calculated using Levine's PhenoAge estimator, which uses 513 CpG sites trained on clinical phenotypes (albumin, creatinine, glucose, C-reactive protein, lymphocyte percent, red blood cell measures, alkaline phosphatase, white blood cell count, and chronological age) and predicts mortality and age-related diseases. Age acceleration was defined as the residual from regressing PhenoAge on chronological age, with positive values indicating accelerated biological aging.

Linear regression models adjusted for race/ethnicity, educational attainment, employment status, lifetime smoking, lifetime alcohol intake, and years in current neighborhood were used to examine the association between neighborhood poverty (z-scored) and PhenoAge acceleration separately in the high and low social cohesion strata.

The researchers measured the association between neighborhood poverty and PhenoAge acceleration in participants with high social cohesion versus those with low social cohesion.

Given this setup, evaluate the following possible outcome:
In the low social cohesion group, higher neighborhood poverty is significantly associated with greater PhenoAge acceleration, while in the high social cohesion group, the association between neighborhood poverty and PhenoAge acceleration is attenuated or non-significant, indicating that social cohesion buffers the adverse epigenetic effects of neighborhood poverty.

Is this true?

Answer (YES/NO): YES